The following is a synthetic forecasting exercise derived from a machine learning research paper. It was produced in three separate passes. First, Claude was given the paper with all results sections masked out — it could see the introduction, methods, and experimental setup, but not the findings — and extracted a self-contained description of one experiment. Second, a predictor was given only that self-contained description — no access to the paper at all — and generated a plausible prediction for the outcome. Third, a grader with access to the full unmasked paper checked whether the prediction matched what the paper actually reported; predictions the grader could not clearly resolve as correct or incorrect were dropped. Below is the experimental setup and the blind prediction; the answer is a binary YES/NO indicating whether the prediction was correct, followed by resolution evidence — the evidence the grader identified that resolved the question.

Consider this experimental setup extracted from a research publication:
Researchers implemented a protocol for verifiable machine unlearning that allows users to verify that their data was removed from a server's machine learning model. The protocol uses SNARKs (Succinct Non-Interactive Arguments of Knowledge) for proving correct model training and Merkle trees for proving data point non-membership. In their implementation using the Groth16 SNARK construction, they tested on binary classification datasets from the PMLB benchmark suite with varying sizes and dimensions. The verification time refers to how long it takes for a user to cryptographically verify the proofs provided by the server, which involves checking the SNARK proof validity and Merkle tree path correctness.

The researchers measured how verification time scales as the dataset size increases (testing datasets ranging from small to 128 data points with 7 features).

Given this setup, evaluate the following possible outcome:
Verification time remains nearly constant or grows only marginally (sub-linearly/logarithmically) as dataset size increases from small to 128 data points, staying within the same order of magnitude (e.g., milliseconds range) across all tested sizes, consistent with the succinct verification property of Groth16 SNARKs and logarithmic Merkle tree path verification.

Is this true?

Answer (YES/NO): YES